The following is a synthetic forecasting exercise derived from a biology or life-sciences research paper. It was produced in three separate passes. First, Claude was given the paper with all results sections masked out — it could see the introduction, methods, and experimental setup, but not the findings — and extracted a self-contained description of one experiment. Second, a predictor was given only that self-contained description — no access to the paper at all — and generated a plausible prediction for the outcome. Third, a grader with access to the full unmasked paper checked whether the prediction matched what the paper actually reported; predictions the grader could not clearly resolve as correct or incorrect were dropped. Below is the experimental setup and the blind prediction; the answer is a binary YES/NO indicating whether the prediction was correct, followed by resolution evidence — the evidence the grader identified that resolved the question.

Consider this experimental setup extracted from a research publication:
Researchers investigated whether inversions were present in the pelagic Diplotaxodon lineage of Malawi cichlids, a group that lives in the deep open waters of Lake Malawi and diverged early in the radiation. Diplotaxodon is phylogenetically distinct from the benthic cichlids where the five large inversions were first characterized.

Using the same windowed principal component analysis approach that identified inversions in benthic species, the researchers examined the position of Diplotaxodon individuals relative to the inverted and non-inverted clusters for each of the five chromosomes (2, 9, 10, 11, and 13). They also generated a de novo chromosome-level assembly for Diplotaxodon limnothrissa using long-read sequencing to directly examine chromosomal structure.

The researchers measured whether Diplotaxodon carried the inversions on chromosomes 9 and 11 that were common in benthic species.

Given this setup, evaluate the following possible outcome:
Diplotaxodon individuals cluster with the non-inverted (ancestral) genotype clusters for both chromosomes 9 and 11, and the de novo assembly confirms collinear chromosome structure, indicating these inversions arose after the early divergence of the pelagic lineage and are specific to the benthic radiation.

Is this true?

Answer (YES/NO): NO